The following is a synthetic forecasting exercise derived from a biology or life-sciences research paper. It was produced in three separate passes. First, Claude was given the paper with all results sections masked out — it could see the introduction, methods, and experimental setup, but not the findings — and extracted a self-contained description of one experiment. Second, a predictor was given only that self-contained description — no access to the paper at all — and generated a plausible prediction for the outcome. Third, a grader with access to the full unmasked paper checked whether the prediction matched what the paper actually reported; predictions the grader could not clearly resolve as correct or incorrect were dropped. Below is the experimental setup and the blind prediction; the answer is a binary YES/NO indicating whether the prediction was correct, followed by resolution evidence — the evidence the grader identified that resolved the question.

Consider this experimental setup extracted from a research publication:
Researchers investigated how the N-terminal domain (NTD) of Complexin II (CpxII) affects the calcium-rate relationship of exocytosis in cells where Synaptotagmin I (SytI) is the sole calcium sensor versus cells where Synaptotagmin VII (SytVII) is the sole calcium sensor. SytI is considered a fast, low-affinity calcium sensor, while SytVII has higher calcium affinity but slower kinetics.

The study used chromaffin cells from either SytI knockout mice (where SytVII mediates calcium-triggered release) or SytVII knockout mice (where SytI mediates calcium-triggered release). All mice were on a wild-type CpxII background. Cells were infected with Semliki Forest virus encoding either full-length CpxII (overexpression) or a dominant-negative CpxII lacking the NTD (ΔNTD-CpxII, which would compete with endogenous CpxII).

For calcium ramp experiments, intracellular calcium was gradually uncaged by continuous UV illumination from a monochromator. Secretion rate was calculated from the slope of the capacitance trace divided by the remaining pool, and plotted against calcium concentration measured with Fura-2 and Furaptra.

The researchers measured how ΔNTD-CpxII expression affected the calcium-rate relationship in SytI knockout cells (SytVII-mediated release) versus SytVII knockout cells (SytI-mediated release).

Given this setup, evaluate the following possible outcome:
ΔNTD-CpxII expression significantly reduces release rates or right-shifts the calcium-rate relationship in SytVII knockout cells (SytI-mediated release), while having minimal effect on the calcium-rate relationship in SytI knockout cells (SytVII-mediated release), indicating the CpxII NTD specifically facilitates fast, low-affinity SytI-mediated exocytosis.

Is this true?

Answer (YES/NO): YES